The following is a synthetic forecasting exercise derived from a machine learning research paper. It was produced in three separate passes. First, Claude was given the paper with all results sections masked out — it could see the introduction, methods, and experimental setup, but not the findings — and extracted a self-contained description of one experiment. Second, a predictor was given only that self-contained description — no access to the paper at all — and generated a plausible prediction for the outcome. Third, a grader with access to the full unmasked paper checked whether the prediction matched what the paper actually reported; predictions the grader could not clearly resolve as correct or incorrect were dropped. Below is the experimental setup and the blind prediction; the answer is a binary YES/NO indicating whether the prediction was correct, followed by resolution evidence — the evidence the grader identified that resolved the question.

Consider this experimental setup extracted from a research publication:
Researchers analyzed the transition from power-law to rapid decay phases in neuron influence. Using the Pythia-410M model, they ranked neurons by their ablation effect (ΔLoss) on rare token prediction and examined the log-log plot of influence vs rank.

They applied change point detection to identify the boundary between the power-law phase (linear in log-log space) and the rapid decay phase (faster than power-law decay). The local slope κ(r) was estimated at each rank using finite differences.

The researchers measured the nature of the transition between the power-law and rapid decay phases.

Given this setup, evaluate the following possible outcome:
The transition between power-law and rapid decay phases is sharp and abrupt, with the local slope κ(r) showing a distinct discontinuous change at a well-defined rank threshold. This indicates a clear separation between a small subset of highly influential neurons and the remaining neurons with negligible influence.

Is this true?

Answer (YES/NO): NO